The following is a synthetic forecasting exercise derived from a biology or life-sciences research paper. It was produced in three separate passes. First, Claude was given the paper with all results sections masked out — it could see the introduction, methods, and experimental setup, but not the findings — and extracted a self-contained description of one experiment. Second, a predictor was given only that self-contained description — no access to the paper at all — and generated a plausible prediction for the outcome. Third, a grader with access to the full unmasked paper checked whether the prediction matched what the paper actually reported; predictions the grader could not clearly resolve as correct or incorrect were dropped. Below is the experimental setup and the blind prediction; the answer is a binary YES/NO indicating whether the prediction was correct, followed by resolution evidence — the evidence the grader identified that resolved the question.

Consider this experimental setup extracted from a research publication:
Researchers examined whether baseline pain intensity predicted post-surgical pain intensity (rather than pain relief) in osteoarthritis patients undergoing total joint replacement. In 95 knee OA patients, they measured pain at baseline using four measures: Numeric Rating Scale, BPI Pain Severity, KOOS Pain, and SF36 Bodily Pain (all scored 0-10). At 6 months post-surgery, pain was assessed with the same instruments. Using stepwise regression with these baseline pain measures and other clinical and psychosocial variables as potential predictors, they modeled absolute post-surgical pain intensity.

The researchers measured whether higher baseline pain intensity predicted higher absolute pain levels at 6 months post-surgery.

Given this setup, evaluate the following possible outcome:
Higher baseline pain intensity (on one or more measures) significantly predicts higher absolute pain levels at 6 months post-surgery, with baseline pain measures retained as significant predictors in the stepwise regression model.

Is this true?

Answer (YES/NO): NO